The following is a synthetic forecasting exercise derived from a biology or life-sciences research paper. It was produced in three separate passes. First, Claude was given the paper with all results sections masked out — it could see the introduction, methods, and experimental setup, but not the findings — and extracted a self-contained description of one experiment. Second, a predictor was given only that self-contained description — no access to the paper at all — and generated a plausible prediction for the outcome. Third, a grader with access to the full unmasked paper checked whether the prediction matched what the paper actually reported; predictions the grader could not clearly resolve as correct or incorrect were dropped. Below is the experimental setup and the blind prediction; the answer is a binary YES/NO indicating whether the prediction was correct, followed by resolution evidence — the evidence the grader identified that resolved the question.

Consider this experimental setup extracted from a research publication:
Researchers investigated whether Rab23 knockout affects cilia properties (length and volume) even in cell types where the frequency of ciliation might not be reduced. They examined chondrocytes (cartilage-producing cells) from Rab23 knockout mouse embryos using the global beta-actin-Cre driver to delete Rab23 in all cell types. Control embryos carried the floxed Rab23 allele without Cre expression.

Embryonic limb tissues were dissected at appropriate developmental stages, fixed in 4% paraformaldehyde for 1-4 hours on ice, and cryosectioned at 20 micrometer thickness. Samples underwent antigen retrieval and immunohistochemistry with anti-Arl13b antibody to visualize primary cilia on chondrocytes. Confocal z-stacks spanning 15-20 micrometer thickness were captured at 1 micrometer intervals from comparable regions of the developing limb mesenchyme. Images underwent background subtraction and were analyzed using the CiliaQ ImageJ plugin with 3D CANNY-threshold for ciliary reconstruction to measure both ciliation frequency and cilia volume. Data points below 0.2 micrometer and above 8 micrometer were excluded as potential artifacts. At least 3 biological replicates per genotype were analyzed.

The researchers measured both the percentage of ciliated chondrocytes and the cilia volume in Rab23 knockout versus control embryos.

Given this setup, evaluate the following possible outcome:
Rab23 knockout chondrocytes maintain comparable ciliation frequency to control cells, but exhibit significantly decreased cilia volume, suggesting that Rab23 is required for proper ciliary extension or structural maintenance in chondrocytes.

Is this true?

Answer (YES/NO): YES